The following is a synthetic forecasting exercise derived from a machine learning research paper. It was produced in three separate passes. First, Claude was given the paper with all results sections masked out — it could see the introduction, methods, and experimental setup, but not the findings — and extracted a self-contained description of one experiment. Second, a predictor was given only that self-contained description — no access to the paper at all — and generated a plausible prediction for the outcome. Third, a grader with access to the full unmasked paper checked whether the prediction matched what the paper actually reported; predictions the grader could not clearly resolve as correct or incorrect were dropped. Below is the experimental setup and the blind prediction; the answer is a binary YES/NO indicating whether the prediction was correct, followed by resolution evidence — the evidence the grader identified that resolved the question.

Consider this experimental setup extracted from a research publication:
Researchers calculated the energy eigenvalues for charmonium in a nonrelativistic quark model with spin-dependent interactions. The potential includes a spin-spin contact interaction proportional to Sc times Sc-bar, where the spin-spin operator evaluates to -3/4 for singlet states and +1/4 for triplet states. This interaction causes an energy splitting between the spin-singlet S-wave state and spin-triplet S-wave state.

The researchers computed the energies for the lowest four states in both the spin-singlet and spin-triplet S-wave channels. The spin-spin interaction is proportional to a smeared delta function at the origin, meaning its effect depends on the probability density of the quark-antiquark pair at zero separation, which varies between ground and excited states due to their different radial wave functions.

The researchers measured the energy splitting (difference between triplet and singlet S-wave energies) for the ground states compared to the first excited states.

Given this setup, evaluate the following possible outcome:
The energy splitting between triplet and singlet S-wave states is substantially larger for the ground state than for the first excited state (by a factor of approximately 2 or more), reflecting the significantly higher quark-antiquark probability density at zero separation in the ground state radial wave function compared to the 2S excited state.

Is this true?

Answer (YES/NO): YES